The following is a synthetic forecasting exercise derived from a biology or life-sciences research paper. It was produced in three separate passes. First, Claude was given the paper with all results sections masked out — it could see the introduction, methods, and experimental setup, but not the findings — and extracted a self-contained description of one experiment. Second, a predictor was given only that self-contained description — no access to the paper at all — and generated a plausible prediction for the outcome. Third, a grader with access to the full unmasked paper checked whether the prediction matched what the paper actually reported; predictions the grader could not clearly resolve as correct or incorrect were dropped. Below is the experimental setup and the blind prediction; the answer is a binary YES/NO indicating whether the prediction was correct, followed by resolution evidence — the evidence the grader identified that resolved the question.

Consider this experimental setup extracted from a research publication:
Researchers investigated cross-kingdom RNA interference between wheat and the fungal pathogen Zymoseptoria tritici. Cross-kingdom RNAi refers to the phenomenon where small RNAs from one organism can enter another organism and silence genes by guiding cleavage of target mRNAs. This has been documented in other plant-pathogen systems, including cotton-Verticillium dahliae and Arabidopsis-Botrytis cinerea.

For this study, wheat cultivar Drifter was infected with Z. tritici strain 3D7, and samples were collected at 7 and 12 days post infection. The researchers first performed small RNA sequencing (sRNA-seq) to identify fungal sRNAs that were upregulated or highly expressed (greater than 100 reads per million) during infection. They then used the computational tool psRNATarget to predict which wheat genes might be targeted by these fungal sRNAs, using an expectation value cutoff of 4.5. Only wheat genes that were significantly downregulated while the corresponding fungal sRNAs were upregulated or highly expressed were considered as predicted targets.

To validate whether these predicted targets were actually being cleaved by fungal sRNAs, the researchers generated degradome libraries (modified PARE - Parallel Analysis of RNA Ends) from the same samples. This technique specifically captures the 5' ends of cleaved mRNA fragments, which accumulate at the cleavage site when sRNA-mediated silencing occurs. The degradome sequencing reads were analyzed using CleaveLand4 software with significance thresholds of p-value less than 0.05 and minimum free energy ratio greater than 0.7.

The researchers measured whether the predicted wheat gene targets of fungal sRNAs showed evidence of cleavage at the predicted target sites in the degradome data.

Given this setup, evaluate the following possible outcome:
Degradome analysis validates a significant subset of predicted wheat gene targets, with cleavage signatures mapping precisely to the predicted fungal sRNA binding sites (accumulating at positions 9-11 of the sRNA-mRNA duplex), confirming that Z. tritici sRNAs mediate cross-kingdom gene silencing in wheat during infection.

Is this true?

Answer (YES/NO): NO